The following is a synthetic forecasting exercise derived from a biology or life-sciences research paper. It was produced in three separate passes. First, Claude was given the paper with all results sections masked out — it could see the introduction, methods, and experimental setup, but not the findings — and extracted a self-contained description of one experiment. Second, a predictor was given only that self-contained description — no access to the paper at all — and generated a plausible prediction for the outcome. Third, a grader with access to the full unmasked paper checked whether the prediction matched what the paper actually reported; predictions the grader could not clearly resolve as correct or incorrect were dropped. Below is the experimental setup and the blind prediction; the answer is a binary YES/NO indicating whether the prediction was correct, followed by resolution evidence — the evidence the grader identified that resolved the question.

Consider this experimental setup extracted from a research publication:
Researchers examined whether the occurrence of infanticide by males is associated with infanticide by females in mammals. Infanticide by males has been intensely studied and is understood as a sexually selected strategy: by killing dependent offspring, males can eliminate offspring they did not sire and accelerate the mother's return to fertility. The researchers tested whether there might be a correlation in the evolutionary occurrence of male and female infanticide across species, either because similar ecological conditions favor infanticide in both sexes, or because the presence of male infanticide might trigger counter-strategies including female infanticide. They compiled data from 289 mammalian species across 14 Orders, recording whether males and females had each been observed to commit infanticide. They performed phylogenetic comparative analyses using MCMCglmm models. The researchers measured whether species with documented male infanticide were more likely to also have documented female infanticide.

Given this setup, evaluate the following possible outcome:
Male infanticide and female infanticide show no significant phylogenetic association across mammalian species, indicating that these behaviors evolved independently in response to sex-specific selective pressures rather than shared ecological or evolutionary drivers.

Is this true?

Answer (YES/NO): YES